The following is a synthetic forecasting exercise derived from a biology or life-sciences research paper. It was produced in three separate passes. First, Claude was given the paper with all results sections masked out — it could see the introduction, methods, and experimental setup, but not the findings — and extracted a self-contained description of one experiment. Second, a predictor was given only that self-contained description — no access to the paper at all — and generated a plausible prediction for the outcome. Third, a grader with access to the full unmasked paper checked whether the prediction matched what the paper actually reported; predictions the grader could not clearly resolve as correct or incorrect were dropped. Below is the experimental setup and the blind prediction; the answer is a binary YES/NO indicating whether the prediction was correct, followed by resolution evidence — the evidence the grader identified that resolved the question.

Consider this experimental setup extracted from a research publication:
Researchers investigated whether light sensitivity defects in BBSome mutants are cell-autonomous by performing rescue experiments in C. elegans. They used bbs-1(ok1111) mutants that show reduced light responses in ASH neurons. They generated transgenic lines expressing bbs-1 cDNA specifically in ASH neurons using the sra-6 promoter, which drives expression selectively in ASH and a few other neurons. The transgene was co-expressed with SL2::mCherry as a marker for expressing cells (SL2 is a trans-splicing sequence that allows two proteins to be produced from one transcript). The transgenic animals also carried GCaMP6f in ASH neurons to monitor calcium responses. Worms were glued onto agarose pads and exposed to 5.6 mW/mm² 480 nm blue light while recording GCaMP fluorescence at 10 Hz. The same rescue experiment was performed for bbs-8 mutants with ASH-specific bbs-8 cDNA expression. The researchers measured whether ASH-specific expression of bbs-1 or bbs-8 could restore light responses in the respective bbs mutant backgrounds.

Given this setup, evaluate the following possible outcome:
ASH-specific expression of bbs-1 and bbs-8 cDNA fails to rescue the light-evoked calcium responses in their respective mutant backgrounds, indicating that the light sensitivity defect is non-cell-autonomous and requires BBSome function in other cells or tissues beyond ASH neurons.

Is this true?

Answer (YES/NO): NO